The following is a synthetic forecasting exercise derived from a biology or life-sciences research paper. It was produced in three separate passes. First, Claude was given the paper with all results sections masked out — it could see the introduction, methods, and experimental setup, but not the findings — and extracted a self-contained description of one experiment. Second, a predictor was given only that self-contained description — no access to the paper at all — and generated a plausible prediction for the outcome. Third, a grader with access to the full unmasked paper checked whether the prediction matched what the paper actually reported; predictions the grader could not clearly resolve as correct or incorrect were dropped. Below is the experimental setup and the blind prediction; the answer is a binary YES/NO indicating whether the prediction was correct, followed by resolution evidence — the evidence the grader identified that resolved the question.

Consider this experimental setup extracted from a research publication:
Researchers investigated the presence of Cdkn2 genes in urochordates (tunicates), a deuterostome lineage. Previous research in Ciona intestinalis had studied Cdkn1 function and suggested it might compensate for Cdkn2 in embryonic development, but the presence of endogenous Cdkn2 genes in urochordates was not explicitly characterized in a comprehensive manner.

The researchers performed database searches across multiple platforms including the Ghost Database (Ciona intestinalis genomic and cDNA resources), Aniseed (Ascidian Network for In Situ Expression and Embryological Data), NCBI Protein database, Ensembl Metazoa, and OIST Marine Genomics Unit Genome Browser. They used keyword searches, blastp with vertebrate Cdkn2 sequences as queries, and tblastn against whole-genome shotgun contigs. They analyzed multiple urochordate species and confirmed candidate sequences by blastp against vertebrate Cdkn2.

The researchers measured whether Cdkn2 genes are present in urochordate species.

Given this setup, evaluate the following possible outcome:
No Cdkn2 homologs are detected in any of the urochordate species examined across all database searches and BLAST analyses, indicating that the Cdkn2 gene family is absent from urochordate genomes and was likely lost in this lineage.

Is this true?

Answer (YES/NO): YES